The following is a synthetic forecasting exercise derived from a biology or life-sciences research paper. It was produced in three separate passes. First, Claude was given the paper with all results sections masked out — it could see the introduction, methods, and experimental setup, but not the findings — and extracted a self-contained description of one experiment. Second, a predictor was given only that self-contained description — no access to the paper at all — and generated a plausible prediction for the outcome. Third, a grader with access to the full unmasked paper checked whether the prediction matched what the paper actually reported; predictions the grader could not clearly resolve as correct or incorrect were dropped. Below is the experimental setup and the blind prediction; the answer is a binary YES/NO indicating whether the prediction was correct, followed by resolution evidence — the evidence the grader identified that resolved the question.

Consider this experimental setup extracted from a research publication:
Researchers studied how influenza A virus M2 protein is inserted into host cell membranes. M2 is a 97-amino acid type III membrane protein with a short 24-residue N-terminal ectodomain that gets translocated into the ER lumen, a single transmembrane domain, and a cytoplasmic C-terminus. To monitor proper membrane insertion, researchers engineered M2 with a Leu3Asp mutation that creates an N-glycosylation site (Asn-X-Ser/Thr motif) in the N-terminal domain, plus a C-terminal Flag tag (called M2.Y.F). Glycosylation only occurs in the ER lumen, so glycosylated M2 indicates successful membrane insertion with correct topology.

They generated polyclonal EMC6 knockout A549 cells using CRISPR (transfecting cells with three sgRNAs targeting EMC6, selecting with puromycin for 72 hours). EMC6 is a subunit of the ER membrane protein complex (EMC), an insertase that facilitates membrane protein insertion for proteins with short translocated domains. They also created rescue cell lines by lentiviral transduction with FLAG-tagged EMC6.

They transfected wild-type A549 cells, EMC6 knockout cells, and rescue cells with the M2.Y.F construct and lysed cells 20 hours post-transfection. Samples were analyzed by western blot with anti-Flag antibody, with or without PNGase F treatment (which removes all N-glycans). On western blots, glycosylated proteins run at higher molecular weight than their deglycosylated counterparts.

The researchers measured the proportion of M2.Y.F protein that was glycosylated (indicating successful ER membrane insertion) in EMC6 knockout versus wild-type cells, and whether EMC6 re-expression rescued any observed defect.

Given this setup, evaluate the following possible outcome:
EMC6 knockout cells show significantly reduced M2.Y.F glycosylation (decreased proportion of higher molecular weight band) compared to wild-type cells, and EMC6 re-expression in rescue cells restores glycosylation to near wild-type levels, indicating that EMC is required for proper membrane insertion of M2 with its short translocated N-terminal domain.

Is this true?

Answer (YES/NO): NO